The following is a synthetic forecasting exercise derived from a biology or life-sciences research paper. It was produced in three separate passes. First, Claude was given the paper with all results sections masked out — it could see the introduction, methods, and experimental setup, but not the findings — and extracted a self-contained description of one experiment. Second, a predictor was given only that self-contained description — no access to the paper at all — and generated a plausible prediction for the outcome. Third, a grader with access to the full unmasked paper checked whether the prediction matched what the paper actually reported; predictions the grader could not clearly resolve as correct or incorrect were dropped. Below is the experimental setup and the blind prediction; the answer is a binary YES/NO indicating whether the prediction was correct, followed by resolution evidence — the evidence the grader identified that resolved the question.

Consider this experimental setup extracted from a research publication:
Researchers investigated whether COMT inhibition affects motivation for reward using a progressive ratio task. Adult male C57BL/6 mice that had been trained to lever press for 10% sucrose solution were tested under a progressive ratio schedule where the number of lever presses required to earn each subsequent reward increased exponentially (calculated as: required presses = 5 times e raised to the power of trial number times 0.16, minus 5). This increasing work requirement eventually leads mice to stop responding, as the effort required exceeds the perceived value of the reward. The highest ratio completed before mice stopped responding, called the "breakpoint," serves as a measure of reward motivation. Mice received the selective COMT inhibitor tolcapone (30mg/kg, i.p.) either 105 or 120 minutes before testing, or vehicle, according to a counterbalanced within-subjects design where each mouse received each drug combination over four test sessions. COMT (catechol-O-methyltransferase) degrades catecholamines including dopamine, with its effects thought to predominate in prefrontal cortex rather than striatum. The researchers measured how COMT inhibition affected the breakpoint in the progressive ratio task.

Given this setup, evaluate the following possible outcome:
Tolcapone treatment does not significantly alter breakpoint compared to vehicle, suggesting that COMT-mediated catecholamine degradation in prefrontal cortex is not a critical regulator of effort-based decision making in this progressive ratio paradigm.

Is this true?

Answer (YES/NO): YES